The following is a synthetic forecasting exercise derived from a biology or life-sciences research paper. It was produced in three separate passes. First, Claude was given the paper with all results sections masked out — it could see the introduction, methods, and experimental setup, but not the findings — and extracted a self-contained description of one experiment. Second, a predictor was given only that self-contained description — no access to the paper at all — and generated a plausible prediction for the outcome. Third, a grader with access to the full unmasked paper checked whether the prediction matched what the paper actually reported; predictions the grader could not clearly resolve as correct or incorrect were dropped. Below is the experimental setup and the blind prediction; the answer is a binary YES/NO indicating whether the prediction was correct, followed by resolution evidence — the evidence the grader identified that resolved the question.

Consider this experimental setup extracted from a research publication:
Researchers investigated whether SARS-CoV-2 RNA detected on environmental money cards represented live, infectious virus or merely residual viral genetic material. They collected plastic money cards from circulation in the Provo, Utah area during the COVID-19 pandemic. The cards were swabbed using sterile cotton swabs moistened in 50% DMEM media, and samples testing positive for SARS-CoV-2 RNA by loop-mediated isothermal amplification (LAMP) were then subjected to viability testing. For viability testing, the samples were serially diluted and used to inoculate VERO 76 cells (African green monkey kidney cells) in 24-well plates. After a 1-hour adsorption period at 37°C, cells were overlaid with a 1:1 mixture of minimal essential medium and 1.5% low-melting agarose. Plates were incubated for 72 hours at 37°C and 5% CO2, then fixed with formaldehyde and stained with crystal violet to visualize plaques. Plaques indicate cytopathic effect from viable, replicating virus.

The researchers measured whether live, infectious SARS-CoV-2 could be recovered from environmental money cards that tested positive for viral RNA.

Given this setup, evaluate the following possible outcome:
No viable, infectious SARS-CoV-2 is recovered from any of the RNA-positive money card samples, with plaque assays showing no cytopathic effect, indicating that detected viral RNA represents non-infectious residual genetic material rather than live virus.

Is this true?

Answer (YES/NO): YES